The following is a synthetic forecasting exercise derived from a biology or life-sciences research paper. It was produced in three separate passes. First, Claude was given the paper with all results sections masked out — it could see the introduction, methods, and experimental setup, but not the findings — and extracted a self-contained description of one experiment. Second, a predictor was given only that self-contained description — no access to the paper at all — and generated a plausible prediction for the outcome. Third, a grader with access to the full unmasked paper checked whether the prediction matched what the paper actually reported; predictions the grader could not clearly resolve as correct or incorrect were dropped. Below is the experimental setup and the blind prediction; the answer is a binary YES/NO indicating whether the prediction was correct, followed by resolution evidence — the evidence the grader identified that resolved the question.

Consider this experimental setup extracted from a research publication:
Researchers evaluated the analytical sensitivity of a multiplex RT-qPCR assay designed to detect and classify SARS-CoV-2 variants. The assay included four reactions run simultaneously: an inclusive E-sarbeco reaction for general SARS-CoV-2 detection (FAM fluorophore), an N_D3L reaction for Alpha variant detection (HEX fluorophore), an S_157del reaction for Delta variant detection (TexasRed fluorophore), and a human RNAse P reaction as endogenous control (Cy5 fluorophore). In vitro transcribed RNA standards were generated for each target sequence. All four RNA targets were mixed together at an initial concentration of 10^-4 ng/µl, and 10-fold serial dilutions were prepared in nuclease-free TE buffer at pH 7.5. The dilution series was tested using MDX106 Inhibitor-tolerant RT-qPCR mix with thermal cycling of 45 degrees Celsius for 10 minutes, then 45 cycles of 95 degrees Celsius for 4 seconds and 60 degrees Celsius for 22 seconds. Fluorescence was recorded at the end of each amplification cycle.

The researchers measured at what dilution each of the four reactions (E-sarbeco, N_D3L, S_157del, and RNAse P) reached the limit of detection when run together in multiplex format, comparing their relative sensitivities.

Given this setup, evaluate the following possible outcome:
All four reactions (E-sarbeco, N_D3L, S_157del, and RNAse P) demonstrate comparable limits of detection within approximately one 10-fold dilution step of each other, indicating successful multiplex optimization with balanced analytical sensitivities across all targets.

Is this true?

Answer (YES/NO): YES